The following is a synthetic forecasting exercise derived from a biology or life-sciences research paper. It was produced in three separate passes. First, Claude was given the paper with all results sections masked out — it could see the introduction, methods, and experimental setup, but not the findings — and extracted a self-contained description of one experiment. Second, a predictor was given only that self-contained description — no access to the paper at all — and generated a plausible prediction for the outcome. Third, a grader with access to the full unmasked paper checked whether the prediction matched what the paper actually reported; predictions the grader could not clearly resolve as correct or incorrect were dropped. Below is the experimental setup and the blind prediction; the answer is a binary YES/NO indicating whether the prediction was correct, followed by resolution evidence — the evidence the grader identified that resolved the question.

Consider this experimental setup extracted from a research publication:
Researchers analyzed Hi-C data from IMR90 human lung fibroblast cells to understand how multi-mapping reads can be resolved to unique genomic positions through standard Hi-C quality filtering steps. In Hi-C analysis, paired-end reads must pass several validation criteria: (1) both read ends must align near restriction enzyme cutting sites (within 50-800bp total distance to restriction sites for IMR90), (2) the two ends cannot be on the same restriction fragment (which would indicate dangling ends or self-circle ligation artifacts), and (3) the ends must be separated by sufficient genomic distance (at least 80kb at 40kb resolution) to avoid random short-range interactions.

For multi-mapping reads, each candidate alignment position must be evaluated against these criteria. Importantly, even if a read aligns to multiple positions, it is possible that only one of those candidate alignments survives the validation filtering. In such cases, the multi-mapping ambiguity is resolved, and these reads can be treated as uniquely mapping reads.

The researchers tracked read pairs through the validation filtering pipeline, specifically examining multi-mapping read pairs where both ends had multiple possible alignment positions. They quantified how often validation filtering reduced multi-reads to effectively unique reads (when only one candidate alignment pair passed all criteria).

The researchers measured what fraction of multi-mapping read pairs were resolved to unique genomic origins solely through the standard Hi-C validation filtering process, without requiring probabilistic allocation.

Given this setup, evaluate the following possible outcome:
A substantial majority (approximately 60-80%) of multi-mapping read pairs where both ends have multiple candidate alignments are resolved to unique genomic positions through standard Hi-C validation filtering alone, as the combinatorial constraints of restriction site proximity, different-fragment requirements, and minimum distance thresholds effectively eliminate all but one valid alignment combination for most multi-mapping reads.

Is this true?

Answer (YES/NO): NO